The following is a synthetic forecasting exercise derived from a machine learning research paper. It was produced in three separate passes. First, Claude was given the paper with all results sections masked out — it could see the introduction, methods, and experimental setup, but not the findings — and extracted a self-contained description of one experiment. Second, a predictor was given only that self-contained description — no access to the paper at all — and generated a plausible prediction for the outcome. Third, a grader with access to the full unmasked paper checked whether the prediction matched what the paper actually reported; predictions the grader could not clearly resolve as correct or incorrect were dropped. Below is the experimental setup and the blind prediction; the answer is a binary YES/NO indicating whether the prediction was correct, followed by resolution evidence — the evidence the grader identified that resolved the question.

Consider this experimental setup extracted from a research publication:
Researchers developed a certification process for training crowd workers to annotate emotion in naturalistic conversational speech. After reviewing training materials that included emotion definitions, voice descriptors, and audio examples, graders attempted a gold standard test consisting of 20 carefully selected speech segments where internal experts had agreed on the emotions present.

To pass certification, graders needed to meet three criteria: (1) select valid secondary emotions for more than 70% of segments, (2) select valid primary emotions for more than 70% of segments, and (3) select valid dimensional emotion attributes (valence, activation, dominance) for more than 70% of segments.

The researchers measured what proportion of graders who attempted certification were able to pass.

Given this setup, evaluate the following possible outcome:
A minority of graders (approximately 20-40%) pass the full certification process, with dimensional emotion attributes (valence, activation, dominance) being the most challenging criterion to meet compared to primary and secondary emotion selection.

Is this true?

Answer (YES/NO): NO